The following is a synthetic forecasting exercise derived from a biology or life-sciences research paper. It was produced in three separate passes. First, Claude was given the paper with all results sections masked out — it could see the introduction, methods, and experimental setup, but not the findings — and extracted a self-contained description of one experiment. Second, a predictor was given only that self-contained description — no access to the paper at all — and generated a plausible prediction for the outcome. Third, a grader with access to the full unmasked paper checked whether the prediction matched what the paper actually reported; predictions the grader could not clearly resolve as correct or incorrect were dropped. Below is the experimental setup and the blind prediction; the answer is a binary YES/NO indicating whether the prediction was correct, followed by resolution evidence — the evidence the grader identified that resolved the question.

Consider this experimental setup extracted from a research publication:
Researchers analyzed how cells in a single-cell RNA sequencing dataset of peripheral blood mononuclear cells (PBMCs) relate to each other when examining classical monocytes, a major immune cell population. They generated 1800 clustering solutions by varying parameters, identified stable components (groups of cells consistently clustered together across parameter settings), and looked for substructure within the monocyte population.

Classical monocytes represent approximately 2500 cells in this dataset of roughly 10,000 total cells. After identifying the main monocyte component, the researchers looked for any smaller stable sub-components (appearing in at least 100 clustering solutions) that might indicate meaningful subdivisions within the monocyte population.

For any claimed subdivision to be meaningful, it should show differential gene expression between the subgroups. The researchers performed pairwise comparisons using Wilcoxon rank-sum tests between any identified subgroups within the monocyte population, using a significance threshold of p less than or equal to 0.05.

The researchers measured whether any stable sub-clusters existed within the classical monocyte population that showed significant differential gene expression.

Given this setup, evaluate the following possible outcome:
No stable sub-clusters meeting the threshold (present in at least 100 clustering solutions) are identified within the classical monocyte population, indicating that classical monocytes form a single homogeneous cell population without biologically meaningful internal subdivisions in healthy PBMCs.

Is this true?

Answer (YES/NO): NO